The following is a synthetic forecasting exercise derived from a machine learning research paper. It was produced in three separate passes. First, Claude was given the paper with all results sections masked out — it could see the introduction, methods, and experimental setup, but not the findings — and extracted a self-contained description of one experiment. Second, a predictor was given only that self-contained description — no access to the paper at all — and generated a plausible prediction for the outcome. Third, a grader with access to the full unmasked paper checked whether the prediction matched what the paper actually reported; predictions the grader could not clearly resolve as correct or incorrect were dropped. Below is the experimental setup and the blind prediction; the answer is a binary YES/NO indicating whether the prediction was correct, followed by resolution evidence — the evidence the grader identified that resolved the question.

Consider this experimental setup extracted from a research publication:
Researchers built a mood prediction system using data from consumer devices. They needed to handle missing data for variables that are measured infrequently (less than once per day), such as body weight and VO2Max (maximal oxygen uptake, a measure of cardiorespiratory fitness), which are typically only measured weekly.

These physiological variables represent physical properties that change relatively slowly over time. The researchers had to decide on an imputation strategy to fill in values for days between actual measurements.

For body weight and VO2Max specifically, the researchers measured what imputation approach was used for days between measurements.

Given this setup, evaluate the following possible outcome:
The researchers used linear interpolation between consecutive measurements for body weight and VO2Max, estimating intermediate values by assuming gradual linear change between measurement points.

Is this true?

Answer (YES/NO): YES